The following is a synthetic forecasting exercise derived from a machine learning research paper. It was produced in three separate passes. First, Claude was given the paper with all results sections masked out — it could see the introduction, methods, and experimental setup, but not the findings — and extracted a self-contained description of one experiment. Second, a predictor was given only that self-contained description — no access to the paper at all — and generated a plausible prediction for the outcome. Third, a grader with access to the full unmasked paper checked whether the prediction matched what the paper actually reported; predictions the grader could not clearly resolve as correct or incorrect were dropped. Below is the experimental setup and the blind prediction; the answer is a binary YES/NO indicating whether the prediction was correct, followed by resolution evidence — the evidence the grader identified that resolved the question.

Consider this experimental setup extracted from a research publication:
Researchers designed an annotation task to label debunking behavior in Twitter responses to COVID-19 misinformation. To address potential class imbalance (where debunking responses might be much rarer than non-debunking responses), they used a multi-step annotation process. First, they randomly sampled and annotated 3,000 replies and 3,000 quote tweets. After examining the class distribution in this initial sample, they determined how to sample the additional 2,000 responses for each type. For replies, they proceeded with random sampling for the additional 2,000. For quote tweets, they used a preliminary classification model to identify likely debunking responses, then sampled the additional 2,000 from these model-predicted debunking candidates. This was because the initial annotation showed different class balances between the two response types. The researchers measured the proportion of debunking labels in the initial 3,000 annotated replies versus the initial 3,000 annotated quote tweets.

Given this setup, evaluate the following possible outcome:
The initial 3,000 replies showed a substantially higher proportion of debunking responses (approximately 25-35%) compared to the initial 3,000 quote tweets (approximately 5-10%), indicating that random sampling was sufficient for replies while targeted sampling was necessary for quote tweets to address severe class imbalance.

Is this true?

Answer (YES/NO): NO